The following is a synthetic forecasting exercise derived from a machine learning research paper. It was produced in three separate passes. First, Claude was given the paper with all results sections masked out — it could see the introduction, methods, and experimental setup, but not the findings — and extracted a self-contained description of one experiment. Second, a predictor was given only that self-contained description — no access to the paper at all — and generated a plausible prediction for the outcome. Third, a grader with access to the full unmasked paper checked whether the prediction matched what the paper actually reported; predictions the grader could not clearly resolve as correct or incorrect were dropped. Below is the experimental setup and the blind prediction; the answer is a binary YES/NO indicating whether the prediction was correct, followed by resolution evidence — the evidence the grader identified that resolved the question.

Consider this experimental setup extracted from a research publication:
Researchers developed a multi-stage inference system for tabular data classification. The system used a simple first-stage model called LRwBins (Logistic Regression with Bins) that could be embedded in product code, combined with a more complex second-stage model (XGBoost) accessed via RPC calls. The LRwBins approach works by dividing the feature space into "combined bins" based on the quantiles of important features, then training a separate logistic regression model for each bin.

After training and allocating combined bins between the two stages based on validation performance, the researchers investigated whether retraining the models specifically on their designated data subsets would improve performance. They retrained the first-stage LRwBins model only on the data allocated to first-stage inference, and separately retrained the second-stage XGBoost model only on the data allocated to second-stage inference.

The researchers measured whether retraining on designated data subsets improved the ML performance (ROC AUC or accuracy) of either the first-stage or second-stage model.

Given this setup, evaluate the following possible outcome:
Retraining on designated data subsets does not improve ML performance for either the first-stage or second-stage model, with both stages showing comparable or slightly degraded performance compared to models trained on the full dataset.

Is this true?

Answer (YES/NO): YES